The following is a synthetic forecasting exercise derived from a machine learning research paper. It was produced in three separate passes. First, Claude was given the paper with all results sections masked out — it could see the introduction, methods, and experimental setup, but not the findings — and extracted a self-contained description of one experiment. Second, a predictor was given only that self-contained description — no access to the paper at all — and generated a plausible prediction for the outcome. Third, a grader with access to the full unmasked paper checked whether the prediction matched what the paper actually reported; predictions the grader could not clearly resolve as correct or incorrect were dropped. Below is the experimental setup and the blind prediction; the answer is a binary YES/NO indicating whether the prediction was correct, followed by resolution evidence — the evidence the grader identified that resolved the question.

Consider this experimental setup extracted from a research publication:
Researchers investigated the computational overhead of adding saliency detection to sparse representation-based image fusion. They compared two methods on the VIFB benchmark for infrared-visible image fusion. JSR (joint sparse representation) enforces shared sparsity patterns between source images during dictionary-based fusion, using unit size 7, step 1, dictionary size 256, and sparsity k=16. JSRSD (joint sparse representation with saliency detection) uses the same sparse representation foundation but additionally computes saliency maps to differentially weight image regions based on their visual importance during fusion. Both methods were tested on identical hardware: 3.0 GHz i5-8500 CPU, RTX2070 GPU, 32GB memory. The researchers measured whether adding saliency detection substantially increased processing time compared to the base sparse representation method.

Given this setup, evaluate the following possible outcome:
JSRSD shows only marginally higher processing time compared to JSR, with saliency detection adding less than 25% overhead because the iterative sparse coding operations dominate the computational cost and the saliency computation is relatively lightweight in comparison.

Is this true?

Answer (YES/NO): NO